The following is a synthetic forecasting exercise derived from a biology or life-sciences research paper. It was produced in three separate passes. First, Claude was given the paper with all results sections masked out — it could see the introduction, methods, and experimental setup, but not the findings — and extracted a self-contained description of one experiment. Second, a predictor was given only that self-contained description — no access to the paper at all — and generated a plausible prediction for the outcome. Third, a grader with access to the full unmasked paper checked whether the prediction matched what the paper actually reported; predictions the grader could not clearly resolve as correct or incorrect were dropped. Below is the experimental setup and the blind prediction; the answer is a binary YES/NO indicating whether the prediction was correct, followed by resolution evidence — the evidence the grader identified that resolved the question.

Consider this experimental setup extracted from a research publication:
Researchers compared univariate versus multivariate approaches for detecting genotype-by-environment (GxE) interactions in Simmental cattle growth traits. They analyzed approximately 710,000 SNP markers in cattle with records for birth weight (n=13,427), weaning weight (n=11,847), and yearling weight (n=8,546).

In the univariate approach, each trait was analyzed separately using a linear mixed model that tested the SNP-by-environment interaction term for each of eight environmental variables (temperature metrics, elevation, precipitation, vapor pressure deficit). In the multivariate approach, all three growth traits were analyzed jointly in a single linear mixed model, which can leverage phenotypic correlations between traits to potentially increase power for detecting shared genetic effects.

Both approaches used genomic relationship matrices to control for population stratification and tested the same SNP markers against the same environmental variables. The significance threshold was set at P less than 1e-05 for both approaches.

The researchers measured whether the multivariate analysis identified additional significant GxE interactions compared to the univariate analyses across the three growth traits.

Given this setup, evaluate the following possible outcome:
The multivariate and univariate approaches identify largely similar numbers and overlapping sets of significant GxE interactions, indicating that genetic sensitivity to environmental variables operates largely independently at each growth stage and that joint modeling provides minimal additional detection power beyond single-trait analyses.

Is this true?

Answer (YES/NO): NO